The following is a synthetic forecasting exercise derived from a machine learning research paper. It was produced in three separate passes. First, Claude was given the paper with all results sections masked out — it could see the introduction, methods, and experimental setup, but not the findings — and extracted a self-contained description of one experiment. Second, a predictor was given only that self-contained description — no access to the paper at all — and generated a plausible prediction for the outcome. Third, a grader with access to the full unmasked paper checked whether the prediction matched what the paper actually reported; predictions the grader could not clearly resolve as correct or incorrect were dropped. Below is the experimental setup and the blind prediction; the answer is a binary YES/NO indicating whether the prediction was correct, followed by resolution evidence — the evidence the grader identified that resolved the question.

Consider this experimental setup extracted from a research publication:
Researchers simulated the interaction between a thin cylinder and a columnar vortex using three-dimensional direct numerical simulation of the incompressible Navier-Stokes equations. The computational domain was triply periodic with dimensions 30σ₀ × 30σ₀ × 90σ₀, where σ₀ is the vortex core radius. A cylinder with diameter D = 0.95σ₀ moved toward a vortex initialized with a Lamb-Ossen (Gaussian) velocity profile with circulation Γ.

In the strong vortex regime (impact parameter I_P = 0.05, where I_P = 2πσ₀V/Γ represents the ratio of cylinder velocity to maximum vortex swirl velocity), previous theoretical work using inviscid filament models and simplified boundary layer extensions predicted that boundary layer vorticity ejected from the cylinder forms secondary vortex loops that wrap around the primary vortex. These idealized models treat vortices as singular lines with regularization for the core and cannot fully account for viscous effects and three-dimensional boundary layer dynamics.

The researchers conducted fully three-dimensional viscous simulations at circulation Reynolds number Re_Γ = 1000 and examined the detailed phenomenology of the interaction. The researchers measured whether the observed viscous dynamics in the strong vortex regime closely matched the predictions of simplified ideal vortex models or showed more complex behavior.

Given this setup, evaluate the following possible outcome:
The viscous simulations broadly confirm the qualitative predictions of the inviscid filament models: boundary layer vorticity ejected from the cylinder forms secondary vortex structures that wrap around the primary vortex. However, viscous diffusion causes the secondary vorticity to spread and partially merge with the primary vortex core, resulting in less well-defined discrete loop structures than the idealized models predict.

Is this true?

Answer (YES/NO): NO